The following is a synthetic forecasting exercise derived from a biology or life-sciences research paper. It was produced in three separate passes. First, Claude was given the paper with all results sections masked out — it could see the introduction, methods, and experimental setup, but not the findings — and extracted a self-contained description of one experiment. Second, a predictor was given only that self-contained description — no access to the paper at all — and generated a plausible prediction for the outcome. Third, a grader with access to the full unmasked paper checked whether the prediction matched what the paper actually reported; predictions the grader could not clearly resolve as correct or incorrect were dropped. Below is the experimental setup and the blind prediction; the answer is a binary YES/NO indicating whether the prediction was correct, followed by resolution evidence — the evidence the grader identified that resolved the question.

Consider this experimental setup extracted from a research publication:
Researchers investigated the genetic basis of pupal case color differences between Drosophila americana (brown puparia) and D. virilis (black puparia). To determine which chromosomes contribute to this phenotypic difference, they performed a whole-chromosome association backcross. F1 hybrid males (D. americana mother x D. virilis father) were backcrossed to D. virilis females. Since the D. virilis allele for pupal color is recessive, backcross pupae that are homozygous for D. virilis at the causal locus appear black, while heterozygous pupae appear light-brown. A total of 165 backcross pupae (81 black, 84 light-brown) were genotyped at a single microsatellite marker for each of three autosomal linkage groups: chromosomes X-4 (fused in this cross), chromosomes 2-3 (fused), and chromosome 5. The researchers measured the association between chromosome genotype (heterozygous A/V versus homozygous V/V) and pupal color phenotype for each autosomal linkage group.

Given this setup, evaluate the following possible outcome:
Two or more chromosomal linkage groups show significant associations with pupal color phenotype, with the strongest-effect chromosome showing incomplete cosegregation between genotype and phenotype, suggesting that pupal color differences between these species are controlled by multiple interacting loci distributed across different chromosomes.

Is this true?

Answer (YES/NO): NO